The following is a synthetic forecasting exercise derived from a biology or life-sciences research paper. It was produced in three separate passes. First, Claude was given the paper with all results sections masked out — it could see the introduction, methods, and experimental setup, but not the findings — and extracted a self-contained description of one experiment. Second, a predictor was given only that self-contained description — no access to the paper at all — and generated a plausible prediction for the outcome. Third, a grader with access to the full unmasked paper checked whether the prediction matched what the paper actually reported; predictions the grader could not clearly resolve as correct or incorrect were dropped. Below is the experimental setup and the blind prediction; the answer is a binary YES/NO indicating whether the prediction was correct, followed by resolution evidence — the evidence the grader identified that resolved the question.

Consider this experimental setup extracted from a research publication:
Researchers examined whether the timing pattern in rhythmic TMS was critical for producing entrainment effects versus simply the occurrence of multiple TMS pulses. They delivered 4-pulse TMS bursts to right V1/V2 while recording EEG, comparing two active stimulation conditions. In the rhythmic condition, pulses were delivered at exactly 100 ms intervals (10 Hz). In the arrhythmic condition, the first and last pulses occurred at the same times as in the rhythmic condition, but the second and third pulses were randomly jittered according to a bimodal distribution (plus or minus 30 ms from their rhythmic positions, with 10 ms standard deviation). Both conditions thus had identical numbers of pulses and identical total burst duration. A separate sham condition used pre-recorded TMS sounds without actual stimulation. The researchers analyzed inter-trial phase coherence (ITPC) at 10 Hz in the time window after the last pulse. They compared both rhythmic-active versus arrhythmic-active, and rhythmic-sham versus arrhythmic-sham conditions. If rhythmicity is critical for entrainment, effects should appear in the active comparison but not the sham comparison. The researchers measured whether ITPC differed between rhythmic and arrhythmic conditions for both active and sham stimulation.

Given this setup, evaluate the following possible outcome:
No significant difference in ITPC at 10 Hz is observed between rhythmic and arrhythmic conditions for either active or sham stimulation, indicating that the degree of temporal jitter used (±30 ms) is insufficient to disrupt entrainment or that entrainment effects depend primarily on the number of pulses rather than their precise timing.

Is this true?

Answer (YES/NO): NO